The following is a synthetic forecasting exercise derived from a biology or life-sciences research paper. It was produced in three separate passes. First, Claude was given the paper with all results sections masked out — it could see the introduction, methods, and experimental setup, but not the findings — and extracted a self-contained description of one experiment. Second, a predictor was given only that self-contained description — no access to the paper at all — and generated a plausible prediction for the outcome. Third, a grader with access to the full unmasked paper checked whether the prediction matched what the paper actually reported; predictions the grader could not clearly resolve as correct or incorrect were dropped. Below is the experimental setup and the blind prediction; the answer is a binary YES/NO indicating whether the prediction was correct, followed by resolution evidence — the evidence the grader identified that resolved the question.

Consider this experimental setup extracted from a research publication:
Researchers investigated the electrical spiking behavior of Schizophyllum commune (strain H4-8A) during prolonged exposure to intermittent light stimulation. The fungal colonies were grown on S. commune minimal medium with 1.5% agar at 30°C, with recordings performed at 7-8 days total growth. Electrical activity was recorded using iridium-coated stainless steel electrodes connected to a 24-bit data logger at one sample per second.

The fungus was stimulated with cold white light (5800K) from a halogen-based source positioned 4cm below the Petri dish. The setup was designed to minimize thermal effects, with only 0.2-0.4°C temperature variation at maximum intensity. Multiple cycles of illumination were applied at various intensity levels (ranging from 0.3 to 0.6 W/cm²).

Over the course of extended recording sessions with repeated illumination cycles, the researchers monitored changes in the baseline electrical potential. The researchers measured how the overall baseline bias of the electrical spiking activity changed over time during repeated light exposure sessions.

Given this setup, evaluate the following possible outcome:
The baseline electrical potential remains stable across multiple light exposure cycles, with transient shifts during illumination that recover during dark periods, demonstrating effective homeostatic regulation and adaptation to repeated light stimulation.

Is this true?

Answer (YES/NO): NO